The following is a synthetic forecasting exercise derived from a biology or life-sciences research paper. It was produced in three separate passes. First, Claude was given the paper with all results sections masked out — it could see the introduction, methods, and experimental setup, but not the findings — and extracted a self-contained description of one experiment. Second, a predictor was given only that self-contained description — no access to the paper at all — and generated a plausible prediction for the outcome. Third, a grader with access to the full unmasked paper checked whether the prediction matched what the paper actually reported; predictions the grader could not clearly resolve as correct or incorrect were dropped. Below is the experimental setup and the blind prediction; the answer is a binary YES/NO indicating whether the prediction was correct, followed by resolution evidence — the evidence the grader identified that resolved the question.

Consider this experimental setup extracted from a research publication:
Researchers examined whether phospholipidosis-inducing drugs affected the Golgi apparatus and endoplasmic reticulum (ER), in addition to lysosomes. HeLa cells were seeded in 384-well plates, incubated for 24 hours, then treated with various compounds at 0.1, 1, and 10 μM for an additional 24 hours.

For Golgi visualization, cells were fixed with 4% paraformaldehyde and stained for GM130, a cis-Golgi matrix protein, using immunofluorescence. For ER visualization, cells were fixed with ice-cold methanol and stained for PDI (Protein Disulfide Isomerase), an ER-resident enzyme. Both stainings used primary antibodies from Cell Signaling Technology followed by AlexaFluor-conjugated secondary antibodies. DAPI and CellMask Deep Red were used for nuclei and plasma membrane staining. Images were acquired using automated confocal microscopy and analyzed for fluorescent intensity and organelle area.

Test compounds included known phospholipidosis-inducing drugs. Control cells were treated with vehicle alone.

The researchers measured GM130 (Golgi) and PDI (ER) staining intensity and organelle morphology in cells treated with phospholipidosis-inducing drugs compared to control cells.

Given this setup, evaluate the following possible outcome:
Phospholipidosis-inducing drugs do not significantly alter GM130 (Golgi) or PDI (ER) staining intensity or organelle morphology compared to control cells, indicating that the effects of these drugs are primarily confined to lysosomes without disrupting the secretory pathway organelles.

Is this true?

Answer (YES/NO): YES